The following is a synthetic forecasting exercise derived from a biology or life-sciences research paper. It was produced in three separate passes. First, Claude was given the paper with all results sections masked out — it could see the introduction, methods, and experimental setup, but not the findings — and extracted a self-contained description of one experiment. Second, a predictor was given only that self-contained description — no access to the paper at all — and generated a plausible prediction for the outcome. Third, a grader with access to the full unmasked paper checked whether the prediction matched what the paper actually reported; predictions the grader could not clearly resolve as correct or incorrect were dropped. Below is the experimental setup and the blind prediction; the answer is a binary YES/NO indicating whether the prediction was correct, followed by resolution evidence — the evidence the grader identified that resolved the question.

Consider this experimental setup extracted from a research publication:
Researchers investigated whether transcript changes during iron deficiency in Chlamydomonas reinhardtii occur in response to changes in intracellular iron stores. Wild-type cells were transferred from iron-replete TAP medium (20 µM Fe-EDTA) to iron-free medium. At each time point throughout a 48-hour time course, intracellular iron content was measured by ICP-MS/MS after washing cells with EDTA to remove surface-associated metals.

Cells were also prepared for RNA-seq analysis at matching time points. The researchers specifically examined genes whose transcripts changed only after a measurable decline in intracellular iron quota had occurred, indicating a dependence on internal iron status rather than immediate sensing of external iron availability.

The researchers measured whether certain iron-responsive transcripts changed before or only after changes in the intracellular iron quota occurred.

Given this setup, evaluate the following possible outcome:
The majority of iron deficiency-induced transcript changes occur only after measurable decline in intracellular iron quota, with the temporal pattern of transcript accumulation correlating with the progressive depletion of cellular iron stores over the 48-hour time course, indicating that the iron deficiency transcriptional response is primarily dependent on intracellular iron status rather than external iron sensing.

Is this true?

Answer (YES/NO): NO